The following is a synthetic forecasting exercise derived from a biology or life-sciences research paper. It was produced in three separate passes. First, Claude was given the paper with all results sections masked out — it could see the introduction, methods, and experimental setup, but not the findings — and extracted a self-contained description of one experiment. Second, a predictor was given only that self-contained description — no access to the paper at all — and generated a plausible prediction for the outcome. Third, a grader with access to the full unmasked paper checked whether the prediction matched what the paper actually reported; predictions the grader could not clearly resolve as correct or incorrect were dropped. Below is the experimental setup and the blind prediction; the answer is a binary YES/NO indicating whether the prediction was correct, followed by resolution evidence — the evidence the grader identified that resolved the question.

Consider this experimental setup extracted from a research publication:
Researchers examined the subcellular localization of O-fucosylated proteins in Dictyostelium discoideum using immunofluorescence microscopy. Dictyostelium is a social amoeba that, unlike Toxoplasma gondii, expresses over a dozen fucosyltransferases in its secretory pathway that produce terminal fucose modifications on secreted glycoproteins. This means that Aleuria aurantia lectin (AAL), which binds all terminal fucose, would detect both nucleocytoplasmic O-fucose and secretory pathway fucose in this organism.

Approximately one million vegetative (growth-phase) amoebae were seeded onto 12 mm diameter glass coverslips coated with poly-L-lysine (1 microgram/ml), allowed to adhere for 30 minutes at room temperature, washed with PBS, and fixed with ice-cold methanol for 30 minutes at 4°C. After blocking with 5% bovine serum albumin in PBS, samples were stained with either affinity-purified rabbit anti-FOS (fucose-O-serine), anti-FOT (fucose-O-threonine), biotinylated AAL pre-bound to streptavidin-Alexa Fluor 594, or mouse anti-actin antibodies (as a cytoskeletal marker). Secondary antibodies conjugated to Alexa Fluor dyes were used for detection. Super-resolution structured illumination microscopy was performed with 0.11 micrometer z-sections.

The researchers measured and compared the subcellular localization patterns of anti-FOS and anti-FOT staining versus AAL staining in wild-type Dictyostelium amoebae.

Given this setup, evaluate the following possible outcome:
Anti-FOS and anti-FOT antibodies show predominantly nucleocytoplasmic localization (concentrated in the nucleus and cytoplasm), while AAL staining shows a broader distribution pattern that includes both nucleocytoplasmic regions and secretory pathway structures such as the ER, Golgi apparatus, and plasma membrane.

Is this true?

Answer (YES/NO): NO